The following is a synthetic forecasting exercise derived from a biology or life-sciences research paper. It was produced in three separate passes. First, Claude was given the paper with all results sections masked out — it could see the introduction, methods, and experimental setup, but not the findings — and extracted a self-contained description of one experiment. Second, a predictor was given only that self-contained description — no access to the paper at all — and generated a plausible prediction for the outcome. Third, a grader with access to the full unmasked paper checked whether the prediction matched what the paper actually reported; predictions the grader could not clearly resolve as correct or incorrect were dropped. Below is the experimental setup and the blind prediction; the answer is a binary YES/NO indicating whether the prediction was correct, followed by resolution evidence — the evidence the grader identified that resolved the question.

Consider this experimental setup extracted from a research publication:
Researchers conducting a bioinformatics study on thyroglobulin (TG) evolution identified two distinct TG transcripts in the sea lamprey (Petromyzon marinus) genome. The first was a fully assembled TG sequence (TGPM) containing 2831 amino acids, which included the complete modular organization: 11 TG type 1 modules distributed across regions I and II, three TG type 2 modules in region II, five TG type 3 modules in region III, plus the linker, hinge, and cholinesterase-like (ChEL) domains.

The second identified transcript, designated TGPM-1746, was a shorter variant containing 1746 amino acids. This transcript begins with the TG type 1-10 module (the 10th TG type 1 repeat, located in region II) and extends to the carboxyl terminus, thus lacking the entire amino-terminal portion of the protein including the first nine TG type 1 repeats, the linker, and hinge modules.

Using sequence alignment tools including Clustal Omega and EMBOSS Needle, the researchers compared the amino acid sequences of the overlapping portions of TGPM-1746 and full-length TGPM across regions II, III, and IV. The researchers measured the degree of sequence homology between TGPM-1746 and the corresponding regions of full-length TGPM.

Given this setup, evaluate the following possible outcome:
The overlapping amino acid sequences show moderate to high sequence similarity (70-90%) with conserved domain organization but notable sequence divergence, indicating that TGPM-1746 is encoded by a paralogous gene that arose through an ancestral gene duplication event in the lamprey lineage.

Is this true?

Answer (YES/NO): NO